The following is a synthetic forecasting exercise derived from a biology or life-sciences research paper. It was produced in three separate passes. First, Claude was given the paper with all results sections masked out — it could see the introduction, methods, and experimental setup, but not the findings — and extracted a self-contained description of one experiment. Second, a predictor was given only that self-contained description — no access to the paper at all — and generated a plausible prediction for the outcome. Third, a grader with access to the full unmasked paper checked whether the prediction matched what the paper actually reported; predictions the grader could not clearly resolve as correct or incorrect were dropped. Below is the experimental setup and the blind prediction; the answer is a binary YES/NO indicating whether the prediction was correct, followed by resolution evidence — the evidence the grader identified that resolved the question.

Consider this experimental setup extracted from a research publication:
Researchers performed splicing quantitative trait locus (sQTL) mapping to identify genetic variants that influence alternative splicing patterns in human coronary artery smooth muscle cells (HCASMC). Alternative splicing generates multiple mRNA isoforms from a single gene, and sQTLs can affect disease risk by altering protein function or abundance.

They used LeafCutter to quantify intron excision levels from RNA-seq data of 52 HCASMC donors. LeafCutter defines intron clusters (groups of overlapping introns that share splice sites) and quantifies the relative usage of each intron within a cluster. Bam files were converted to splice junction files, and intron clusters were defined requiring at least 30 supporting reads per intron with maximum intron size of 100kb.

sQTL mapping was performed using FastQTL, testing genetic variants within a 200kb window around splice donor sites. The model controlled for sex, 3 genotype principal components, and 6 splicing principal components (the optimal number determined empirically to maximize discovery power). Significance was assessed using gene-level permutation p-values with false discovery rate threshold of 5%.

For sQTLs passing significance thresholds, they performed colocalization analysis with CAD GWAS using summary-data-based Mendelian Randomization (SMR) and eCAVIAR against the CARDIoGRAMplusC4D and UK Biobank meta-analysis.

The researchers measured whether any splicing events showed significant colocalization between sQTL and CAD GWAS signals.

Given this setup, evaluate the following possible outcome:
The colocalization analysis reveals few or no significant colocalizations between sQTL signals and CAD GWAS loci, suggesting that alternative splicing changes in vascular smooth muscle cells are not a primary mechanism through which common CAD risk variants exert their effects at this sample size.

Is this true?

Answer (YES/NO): NO